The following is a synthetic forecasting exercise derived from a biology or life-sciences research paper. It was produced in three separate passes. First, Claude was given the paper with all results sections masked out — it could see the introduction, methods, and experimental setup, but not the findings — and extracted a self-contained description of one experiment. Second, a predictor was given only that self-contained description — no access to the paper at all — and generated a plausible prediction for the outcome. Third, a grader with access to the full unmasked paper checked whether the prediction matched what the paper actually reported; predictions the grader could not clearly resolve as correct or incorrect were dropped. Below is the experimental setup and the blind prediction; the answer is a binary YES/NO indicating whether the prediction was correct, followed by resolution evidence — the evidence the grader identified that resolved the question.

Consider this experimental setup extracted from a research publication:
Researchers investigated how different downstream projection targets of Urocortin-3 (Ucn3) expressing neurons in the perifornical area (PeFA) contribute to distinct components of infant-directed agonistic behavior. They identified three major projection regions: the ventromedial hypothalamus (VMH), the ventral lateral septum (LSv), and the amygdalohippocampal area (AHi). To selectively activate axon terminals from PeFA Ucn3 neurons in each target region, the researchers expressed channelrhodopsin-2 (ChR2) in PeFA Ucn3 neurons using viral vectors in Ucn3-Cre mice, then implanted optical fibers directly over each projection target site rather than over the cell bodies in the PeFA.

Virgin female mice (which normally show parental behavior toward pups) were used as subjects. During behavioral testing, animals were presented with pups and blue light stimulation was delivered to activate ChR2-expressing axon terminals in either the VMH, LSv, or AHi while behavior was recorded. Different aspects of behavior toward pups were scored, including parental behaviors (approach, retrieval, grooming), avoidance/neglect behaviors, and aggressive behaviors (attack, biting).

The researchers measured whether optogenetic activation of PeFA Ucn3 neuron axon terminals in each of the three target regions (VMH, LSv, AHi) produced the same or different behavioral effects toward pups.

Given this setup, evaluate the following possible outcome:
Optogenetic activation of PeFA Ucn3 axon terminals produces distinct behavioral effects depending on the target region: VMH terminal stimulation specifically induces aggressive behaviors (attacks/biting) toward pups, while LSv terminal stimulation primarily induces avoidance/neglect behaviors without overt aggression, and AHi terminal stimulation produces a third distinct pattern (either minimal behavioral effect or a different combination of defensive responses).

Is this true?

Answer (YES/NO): NO